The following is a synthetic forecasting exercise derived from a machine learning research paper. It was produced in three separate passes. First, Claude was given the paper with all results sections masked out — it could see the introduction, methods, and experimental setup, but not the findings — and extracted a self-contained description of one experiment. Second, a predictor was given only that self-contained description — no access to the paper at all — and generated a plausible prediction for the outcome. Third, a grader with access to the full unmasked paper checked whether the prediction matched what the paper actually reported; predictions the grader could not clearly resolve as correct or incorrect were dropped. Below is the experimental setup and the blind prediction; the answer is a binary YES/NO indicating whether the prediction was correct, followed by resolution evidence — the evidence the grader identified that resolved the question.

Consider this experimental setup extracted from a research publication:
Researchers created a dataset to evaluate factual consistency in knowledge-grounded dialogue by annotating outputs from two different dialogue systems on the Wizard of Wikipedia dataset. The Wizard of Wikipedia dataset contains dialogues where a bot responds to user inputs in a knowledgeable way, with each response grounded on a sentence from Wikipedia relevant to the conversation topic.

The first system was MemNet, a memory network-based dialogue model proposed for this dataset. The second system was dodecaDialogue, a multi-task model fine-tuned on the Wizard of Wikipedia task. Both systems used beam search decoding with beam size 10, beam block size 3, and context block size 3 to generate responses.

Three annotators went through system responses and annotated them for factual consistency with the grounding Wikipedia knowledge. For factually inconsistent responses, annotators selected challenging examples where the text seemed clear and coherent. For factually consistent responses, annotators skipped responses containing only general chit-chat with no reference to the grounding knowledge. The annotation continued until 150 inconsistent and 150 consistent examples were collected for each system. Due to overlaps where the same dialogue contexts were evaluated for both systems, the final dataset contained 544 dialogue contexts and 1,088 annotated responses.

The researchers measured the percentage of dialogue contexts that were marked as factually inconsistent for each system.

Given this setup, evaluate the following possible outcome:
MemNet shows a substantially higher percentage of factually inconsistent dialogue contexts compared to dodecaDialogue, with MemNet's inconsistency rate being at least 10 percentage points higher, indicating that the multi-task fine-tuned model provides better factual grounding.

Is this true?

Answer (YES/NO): YES